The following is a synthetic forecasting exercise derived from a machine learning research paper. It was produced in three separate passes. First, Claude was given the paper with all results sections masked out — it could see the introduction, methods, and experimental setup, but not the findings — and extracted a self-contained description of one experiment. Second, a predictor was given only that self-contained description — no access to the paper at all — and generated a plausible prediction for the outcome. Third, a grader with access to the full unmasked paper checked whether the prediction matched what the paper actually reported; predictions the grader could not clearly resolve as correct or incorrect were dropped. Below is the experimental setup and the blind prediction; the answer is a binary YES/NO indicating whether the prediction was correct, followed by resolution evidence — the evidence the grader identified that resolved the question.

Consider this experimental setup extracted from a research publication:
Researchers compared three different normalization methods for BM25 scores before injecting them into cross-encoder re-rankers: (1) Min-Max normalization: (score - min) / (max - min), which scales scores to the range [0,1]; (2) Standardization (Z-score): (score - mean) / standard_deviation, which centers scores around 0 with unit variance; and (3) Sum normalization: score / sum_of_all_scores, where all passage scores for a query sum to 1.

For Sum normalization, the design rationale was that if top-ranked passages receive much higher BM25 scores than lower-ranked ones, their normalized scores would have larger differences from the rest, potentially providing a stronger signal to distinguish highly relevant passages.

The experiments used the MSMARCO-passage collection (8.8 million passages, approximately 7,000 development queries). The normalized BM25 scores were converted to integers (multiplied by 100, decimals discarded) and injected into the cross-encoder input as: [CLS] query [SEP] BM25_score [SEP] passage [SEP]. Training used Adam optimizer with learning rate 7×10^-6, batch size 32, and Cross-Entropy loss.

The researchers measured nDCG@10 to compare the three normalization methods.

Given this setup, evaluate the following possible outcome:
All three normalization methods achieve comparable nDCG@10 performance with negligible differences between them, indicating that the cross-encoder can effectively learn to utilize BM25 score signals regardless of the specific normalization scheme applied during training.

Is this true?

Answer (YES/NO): NO